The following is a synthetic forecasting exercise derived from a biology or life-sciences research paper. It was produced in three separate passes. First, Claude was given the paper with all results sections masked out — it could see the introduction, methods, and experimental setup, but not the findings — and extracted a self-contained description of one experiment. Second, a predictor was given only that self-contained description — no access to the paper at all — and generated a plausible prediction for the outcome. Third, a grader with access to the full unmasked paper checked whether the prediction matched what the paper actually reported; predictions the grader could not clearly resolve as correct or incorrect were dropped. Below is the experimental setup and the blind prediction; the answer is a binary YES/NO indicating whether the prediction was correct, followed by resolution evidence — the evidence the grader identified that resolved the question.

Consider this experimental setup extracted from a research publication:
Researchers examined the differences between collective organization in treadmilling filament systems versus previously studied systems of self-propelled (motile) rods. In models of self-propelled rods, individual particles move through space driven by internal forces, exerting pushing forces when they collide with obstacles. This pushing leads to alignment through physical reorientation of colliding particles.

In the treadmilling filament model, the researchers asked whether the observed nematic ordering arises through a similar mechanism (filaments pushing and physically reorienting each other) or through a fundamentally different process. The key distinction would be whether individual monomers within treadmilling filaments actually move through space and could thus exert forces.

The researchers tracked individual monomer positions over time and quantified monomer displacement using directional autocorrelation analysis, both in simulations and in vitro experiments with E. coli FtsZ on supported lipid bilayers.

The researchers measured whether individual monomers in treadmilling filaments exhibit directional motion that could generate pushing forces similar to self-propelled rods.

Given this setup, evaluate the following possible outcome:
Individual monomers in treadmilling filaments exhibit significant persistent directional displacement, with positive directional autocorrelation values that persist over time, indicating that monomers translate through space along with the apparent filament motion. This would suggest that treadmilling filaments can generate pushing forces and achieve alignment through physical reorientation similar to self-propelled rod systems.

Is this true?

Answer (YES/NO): NO